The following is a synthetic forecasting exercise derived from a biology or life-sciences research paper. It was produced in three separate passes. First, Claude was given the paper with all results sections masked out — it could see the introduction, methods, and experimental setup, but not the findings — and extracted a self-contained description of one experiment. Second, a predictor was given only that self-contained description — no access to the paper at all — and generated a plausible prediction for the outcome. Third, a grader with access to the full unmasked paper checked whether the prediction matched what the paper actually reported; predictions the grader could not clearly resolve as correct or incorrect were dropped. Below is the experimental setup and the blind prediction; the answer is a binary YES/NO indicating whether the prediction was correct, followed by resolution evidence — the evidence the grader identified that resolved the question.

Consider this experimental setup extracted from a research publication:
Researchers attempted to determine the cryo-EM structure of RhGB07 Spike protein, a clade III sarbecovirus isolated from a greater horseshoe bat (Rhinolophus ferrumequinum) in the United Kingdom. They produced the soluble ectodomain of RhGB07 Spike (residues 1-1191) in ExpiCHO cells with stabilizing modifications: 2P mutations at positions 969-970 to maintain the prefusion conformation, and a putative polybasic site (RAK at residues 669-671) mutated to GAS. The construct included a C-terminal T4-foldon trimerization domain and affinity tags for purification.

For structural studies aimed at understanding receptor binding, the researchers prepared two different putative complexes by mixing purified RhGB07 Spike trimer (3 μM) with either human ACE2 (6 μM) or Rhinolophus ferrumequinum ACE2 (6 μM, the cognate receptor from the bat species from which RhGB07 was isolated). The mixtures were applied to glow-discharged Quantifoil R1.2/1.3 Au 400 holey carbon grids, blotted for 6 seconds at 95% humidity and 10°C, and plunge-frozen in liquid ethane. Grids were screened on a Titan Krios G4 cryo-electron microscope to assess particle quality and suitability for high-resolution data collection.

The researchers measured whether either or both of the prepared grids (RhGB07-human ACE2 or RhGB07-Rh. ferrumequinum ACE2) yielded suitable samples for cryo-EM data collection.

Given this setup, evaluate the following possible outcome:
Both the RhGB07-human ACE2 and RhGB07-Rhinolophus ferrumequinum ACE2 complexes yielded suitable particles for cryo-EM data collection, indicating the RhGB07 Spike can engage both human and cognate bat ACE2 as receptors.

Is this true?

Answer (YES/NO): NO